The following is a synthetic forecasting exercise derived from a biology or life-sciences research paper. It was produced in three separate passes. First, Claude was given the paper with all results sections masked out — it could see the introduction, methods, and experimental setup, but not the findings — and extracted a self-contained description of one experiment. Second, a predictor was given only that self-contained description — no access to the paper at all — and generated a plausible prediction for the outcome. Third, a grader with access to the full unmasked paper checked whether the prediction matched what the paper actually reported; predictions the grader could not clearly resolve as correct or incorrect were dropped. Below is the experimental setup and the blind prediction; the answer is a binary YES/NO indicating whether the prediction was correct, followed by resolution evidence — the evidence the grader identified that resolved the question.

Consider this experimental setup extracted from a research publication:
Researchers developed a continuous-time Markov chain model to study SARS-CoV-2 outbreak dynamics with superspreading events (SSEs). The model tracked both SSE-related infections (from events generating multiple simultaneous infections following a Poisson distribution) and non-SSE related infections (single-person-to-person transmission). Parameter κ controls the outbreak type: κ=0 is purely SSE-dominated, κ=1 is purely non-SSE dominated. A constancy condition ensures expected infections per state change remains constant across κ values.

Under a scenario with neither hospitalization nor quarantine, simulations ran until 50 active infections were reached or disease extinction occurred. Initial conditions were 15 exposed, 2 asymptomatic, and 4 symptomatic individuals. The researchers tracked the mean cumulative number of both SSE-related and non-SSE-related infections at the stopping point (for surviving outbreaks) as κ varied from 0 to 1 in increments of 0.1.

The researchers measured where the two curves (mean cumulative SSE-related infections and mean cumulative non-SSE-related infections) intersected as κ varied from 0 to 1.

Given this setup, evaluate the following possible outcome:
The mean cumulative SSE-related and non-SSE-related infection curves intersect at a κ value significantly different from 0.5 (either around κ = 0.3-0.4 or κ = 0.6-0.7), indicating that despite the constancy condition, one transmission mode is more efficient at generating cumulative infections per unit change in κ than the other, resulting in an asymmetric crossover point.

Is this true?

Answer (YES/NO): NO